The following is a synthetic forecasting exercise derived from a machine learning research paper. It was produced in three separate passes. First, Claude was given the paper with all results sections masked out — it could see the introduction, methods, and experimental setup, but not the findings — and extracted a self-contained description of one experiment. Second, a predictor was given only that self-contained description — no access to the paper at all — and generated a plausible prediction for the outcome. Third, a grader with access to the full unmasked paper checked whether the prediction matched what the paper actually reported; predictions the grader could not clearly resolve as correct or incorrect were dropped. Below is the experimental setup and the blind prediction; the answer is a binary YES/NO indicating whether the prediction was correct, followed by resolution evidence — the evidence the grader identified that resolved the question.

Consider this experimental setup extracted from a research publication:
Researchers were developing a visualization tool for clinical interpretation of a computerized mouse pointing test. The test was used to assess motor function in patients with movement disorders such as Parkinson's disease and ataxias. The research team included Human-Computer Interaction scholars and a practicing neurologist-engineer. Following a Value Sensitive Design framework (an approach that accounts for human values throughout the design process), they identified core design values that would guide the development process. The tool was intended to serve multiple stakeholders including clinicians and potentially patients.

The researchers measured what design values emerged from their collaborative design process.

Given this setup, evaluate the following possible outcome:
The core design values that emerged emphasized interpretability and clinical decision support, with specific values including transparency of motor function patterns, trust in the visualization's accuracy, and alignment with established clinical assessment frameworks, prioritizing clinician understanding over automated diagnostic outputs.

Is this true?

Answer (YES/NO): NO